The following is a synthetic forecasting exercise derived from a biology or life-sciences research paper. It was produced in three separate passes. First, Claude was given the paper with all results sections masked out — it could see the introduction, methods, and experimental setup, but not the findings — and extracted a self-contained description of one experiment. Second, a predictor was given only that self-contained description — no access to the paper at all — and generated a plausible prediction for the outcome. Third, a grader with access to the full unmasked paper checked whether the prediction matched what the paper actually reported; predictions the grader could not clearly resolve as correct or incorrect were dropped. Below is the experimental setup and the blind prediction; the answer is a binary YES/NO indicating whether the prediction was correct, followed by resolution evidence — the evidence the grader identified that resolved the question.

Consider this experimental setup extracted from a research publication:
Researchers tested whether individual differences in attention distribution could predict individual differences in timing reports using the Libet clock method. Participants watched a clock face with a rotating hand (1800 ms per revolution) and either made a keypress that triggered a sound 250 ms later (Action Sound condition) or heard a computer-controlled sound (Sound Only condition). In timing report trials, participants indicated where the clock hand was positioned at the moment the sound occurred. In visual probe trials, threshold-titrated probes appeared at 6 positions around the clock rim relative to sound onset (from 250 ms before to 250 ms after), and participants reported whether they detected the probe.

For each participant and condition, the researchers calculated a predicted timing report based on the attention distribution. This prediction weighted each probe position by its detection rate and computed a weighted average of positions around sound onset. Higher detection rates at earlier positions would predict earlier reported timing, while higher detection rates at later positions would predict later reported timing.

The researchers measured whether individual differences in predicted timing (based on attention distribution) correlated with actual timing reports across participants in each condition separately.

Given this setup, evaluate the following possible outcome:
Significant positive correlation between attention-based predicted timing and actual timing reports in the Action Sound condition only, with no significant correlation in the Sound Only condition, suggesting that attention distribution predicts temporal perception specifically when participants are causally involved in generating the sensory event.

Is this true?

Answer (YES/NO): NO